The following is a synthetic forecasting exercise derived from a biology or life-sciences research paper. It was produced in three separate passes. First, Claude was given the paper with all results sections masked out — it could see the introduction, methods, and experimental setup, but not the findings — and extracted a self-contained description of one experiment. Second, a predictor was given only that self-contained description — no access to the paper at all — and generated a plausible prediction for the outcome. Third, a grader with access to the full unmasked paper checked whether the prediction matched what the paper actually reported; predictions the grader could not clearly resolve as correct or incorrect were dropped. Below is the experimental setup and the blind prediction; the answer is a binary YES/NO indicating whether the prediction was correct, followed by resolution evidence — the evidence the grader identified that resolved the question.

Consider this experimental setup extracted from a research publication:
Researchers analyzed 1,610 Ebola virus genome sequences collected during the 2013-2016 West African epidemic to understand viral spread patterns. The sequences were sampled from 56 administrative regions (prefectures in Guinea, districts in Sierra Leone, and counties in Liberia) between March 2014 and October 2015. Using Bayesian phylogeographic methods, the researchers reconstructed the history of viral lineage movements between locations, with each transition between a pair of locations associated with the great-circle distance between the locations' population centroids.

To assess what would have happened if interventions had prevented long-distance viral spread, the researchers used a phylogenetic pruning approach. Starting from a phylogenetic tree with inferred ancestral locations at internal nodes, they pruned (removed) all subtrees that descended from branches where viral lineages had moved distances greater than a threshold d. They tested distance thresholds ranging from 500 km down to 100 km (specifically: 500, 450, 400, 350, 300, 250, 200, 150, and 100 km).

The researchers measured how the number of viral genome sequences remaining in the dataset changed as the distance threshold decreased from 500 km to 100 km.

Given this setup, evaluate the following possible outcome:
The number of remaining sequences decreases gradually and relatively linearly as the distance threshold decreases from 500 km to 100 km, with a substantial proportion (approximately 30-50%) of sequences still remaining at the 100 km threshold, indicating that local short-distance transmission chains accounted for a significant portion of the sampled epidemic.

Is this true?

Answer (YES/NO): NO